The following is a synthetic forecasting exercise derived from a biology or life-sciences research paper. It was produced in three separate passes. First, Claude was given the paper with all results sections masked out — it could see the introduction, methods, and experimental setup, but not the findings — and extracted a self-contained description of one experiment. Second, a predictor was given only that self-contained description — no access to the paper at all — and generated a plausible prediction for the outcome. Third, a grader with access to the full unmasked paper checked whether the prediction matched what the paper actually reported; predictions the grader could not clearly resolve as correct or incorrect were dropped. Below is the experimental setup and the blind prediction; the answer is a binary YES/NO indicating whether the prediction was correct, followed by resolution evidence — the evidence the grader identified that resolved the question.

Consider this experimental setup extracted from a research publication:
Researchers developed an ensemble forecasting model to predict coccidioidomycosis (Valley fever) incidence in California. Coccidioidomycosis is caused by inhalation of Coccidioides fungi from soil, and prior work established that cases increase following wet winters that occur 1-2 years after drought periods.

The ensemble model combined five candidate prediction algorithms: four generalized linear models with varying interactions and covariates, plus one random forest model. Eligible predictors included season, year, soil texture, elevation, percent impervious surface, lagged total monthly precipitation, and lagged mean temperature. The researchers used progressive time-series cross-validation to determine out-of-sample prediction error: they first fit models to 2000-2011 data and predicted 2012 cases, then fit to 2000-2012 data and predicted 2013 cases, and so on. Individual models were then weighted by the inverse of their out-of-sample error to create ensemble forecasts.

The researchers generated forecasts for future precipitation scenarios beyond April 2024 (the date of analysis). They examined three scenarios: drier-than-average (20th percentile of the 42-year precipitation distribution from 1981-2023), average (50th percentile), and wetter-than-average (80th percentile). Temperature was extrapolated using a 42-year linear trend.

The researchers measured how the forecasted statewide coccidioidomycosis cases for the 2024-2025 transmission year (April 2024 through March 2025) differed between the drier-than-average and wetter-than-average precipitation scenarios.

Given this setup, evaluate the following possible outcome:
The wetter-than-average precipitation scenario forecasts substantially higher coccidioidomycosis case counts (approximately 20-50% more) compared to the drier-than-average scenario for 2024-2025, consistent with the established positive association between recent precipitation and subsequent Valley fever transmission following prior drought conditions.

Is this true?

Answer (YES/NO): NO